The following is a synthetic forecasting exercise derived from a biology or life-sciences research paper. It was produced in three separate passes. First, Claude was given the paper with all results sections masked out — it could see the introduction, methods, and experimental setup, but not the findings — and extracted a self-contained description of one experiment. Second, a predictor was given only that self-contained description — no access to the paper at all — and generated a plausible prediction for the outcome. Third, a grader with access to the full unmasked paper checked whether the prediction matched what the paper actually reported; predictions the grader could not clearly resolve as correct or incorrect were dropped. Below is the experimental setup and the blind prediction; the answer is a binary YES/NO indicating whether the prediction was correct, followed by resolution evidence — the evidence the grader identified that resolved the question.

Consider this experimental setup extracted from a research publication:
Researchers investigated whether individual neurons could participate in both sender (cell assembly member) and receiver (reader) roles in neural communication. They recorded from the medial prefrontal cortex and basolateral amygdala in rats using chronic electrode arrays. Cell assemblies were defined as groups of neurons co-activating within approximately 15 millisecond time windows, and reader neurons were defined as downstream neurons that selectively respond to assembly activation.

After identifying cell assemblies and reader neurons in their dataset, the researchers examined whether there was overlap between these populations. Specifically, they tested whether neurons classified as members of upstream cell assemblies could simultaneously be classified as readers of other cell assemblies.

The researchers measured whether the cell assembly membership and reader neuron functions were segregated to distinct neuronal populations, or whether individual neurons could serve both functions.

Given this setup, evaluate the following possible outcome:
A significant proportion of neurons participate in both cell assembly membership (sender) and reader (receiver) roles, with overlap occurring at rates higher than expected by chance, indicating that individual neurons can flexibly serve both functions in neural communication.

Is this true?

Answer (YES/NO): YES